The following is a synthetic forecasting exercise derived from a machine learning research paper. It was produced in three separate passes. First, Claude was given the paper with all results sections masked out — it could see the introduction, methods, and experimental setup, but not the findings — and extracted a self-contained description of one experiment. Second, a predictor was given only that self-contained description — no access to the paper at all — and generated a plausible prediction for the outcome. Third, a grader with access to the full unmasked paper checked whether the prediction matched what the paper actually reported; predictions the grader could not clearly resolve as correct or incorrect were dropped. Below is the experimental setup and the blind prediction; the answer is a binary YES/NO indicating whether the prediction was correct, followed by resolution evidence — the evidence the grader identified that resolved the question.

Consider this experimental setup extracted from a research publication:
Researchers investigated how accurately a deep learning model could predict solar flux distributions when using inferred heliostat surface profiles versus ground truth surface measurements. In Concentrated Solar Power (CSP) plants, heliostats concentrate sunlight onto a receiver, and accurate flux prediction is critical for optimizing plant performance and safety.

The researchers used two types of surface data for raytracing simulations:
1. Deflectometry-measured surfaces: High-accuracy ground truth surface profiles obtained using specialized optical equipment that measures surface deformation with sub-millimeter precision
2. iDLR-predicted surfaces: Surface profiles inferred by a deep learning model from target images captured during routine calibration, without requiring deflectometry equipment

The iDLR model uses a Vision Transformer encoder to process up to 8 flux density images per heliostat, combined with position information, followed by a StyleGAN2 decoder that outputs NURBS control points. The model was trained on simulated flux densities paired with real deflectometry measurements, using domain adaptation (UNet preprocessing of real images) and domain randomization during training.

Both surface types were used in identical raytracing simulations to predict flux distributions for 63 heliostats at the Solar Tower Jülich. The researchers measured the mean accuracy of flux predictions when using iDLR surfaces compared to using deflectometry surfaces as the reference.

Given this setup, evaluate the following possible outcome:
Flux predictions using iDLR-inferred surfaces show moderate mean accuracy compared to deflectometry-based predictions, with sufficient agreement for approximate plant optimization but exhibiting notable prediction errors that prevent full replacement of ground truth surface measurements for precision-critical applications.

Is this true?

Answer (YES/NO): NO